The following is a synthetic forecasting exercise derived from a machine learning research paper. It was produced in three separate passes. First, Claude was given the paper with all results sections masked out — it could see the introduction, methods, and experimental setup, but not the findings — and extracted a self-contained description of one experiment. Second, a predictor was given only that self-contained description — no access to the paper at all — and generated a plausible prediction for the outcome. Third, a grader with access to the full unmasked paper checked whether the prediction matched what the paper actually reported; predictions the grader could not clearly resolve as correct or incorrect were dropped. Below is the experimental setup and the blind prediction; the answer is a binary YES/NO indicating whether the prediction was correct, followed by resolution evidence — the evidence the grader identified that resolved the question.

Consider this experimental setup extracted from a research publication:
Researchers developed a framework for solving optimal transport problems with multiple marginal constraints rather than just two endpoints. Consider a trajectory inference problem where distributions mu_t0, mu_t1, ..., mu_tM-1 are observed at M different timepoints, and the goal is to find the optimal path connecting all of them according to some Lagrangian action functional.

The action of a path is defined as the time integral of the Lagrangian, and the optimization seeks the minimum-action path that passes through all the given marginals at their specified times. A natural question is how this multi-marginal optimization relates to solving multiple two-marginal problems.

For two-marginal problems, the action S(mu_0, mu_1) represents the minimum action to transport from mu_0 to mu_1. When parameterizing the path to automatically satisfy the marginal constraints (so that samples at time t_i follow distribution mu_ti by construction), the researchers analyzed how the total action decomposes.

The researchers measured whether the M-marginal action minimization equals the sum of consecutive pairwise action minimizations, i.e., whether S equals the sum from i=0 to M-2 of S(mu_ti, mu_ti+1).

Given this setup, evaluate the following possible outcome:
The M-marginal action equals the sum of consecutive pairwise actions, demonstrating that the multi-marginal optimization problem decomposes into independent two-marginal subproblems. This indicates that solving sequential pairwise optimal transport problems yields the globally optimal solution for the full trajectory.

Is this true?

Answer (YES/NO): YES